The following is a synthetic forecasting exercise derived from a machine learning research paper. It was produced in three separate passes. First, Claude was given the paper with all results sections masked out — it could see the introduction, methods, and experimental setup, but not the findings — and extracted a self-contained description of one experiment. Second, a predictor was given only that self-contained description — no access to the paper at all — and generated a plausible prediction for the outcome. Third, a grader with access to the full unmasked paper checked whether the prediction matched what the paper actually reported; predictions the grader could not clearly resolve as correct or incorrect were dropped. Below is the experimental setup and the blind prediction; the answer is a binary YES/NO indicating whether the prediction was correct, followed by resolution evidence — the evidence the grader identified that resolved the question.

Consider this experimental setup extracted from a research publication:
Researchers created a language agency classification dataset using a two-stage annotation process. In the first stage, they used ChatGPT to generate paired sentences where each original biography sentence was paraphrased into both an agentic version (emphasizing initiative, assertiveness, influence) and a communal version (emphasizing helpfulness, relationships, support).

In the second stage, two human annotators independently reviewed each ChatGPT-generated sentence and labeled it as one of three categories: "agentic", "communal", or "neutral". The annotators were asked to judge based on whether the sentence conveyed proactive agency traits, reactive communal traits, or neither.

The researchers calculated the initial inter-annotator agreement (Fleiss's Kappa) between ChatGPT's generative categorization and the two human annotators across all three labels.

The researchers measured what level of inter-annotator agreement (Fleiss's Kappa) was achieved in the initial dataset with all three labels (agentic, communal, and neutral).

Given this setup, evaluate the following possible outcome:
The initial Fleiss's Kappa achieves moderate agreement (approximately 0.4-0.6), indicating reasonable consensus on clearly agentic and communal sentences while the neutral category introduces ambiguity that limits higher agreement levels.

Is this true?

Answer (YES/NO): NO